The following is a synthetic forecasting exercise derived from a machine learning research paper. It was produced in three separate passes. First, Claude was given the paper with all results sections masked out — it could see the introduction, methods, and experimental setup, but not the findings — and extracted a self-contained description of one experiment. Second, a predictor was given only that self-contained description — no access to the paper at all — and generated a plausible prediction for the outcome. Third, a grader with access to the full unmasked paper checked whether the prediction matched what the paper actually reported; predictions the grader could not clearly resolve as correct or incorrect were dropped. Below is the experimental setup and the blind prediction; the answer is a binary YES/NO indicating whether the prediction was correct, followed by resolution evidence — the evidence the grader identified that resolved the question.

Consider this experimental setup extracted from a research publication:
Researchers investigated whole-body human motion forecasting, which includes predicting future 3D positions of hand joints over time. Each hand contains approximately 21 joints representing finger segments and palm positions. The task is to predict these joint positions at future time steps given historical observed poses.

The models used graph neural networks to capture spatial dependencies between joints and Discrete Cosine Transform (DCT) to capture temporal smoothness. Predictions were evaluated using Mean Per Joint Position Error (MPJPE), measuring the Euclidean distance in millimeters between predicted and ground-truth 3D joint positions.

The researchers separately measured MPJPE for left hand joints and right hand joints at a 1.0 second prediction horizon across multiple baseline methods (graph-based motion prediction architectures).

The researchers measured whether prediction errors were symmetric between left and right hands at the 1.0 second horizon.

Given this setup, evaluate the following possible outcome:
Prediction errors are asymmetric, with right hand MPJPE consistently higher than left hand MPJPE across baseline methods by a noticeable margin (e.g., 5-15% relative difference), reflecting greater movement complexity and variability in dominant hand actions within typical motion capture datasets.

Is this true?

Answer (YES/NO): NO